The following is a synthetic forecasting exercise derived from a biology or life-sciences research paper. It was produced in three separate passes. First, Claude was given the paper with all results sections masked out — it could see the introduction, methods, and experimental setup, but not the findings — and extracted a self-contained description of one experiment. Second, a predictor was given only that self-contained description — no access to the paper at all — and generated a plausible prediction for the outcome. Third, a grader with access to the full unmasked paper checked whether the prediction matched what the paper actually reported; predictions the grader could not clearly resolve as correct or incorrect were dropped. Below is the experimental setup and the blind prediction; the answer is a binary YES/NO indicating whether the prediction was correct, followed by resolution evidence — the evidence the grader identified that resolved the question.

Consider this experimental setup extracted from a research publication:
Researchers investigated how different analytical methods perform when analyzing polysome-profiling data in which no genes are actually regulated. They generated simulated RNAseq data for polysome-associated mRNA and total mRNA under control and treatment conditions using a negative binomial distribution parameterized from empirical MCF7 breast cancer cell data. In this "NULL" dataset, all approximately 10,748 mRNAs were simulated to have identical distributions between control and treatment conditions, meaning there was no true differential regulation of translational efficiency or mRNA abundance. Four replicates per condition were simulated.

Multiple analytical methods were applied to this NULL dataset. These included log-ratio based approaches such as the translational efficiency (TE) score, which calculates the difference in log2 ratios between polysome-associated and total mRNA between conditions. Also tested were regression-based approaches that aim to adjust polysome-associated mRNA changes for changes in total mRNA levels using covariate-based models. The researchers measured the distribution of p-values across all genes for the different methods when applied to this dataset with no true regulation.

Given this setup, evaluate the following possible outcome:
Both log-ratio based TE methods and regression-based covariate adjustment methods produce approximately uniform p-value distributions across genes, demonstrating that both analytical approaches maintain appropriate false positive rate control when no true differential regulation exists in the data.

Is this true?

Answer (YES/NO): YES